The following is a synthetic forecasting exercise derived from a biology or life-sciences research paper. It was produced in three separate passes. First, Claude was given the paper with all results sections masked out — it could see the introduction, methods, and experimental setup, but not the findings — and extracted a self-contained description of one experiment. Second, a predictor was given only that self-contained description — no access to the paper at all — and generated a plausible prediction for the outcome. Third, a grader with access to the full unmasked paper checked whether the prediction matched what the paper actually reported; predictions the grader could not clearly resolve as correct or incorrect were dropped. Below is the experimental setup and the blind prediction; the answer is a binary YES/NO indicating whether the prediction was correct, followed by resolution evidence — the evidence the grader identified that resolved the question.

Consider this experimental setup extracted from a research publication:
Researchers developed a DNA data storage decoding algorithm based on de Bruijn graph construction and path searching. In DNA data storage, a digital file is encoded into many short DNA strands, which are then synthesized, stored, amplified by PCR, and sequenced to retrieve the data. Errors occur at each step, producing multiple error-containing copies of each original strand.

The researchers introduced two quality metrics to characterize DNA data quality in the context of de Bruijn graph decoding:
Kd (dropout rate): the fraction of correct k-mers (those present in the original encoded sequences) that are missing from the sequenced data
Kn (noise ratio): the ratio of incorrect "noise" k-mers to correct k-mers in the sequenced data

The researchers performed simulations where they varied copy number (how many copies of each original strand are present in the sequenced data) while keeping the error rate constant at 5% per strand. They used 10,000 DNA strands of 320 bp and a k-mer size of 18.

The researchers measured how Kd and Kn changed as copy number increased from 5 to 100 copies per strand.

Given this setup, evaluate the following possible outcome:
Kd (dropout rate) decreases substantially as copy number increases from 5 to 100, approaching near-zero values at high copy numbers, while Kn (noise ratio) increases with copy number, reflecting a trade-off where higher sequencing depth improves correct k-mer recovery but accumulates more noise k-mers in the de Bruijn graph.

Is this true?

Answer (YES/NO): YES